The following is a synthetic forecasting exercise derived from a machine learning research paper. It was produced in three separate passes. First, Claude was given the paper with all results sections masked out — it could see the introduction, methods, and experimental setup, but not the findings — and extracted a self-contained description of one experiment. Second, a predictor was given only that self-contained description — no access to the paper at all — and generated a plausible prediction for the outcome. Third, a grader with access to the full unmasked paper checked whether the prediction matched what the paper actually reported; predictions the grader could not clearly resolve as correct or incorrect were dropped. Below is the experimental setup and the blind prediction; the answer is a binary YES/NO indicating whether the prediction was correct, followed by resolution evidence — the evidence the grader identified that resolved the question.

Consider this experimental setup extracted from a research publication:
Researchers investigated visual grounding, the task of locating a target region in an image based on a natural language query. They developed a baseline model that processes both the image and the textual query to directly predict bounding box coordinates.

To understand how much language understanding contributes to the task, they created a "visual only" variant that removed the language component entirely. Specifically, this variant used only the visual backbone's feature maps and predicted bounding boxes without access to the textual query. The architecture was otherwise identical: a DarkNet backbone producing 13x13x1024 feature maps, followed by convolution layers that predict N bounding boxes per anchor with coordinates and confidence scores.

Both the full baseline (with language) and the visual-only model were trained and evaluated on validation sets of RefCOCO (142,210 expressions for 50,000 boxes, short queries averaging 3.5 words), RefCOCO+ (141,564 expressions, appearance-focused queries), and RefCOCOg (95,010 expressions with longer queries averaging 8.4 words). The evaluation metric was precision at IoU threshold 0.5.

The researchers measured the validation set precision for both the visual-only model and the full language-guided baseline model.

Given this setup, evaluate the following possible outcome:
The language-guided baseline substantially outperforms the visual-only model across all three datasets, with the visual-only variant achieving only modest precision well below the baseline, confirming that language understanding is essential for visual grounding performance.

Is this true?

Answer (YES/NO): YES